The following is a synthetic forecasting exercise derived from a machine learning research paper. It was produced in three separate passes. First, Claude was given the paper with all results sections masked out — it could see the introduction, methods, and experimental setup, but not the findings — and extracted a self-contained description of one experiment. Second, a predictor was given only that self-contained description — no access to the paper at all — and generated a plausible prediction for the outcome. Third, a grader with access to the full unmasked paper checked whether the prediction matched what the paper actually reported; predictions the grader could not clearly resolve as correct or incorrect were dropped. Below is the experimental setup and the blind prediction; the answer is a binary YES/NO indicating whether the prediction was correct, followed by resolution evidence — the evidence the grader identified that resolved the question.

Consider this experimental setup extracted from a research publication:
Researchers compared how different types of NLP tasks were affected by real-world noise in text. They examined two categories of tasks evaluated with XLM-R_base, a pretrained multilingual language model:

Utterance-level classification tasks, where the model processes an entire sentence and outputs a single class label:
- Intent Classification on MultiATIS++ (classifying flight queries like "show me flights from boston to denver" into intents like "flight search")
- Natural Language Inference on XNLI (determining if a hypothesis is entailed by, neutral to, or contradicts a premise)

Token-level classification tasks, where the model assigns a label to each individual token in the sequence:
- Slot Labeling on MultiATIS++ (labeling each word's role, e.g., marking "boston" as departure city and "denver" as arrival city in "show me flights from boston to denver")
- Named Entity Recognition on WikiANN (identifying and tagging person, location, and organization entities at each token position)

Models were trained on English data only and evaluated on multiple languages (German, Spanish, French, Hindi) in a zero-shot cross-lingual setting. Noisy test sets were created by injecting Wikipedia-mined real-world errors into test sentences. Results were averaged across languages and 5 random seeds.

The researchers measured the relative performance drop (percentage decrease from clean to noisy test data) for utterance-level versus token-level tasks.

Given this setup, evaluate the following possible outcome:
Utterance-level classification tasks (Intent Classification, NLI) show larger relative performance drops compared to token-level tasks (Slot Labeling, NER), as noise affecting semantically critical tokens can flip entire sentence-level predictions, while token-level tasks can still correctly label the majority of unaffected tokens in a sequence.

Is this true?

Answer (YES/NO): NO